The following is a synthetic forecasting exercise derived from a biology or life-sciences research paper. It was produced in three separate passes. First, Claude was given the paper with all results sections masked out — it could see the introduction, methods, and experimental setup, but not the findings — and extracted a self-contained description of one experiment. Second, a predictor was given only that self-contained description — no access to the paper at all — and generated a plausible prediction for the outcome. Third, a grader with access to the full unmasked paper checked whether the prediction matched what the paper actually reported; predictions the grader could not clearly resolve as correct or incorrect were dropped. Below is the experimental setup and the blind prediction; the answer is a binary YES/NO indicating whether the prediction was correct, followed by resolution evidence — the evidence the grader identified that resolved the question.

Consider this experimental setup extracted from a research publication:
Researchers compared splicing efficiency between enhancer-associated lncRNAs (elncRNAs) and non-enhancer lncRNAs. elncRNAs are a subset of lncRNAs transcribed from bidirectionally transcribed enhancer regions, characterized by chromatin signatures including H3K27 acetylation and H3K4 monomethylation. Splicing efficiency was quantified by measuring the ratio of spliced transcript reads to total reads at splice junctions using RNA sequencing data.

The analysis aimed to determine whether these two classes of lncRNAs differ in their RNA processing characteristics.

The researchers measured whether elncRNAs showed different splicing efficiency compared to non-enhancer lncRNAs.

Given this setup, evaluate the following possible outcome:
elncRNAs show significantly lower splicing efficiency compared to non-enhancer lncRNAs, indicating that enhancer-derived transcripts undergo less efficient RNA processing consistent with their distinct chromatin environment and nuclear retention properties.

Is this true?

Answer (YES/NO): NO